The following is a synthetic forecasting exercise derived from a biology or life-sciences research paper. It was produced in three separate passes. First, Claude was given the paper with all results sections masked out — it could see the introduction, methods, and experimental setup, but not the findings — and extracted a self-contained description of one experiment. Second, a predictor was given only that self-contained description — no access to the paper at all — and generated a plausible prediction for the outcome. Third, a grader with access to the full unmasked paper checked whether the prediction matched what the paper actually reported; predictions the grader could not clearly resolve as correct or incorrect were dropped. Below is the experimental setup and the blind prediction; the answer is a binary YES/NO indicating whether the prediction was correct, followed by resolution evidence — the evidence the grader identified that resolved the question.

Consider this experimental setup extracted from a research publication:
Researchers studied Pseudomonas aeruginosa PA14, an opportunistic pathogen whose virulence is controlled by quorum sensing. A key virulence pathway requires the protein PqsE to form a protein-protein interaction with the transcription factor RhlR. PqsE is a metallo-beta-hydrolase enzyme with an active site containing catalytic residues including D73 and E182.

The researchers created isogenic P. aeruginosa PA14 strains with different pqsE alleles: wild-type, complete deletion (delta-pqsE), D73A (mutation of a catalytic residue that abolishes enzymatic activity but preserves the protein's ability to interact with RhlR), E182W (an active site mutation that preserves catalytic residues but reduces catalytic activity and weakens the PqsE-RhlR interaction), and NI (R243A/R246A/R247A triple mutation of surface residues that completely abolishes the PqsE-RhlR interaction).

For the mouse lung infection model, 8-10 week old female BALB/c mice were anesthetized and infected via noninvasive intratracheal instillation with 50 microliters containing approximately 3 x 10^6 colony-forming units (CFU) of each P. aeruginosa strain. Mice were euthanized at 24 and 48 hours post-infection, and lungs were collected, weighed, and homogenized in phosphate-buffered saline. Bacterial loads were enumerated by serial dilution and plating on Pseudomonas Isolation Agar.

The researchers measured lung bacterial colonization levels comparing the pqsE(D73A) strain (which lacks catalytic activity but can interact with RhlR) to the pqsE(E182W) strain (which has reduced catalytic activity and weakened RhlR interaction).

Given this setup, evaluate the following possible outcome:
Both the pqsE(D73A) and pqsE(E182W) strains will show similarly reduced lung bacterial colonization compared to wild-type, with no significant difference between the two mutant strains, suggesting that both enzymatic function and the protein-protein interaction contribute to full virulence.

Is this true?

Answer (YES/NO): NO